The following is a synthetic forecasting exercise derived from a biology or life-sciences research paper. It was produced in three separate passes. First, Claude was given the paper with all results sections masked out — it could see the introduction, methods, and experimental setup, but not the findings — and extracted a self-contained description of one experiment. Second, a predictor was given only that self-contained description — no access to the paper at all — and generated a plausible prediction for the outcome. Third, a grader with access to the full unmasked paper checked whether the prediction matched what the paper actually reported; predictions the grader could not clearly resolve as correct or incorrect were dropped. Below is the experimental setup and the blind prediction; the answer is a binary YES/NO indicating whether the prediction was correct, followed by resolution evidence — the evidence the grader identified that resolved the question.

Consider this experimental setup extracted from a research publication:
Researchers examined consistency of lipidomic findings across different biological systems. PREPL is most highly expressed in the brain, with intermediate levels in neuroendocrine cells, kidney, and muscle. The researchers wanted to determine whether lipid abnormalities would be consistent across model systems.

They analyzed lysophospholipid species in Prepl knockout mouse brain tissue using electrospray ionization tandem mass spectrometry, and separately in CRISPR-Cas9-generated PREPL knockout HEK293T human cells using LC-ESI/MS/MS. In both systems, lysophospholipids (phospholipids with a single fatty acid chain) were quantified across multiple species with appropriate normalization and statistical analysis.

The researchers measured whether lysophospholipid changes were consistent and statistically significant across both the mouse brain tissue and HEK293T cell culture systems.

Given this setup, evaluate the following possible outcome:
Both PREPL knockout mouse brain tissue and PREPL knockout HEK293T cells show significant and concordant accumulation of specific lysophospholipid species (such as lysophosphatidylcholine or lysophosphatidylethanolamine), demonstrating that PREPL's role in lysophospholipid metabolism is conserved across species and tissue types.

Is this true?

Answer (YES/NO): NO